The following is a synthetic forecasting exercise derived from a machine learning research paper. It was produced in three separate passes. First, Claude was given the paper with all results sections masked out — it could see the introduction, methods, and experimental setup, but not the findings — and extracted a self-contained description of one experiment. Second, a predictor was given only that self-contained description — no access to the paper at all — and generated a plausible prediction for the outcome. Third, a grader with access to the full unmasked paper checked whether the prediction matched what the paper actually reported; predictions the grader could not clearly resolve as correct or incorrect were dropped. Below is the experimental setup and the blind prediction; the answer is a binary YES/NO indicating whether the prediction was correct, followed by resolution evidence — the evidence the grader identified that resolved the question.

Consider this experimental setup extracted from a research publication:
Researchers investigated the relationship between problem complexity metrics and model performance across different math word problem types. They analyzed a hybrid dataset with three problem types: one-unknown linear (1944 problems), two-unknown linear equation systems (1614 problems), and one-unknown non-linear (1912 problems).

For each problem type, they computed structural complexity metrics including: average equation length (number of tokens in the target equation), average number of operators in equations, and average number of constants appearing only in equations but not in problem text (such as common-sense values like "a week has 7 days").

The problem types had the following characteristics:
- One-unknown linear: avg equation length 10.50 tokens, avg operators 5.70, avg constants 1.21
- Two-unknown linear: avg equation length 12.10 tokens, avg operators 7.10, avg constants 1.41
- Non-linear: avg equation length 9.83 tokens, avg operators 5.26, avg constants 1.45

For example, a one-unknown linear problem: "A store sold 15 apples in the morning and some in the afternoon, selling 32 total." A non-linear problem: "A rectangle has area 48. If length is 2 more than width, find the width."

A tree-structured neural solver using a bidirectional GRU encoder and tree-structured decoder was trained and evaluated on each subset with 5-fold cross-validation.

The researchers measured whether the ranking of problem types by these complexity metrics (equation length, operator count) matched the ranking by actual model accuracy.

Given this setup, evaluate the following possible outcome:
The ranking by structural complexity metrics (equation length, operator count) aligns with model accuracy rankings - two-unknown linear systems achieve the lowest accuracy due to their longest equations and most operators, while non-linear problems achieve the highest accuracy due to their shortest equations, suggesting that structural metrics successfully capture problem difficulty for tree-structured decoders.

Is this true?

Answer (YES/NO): NO